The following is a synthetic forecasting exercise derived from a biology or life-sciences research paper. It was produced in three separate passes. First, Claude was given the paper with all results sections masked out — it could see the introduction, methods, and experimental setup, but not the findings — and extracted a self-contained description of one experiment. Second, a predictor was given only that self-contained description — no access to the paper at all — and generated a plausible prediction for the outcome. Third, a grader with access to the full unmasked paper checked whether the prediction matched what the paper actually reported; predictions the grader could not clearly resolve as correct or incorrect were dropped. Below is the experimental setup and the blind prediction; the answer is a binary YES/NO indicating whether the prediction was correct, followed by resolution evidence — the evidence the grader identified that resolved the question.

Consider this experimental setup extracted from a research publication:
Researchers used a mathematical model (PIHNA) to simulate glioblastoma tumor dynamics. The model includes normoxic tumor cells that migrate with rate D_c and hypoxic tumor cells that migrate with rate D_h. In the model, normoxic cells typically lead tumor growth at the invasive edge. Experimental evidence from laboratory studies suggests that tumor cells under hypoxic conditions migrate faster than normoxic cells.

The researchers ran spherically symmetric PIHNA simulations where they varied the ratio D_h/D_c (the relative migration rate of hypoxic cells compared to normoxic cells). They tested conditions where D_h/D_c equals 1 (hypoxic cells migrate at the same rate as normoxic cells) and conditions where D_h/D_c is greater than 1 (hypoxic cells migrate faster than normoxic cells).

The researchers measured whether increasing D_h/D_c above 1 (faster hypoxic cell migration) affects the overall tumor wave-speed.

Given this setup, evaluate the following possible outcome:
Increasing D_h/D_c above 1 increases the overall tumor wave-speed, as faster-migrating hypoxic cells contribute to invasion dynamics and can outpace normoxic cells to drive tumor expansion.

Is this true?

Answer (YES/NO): YES